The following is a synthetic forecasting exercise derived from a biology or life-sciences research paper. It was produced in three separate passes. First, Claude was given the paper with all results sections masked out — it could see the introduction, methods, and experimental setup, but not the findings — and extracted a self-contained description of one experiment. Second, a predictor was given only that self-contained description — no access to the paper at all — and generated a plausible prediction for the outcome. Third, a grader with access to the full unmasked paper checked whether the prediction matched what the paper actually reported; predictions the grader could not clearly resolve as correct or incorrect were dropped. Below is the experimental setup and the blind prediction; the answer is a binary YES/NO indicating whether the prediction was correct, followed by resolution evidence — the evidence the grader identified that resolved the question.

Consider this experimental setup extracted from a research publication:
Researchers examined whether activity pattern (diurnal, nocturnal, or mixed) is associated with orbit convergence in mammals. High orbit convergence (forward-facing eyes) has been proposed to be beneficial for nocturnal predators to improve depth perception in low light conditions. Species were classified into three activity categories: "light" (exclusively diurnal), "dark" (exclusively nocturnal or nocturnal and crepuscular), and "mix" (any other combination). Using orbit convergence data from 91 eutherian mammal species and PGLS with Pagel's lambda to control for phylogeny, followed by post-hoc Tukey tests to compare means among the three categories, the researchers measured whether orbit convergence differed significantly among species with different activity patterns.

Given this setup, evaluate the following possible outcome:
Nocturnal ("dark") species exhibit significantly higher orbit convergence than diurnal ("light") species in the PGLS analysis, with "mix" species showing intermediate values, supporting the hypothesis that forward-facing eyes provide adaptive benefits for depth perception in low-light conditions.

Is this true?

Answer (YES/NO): NO